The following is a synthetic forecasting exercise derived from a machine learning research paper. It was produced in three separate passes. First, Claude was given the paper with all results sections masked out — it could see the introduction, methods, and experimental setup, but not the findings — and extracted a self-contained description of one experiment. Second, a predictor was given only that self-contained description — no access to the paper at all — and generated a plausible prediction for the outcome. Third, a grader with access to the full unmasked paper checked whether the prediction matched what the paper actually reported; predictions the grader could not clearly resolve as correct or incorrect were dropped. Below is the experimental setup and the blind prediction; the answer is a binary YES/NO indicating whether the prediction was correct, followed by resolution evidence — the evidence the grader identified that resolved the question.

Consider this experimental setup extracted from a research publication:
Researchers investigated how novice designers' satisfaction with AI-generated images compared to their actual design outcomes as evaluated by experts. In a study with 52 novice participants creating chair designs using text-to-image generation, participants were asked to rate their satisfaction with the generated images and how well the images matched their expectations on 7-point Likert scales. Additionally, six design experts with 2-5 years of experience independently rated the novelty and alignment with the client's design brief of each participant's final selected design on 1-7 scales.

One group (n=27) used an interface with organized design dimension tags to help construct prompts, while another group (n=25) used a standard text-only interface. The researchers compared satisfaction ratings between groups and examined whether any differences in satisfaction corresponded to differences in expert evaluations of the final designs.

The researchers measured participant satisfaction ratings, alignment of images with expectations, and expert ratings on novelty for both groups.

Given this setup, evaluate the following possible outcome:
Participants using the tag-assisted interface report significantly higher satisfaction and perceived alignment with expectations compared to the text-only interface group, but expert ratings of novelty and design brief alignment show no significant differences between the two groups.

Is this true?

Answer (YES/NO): NO